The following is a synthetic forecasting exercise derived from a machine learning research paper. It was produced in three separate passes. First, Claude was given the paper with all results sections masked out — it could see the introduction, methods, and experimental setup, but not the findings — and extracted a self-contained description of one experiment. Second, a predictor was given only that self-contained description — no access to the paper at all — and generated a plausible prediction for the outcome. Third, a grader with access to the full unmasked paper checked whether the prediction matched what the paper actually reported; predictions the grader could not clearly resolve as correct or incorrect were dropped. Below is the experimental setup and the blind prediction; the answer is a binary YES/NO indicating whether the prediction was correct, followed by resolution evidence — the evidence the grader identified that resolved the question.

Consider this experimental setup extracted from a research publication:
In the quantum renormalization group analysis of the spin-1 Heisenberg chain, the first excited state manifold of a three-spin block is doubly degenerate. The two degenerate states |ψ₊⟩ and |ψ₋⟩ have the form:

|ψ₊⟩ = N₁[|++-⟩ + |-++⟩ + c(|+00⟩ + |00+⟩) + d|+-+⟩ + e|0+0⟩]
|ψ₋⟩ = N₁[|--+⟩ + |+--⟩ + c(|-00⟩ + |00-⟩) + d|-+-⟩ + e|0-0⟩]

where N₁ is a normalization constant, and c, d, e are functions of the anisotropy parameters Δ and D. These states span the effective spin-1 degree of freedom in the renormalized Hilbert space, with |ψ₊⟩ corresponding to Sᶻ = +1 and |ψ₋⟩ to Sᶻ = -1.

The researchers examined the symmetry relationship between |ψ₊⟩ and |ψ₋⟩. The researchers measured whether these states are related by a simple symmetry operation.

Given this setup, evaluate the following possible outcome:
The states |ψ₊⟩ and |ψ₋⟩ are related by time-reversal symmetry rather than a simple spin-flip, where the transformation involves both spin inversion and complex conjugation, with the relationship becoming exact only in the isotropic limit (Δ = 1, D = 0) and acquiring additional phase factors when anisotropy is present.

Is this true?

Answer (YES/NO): NO